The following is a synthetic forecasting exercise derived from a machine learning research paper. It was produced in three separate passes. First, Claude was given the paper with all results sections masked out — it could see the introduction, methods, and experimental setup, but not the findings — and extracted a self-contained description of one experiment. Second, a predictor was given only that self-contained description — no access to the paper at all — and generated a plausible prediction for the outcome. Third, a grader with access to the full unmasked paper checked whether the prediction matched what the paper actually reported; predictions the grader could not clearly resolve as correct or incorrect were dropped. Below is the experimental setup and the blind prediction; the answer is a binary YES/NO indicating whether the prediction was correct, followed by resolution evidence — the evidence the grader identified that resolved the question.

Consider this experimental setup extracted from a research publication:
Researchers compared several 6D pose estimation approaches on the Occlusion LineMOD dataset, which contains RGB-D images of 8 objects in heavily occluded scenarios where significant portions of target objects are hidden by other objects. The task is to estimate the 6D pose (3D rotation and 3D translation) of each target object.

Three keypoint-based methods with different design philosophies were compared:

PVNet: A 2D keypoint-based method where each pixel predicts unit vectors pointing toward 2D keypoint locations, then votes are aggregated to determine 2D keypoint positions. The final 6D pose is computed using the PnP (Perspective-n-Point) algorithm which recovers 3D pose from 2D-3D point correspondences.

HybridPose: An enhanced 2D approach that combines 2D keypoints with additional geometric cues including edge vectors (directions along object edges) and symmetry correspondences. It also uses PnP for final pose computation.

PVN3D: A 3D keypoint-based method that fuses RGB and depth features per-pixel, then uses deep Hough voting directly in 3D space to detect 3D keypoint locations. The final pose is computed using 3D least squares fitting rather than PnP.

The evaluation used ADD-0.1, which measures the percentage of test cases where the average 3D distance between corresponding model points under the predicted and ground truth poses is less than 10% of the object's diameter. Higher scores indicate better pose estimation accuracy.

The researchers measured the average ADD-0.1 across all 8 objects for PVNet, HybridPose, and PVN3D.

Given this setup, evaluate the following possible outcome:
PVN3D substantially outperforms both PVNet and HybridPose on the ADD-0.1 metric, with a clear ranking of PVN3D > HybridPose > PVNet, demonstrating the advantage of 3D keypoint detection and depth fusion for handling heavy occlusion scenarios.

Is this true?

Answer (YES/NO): YES